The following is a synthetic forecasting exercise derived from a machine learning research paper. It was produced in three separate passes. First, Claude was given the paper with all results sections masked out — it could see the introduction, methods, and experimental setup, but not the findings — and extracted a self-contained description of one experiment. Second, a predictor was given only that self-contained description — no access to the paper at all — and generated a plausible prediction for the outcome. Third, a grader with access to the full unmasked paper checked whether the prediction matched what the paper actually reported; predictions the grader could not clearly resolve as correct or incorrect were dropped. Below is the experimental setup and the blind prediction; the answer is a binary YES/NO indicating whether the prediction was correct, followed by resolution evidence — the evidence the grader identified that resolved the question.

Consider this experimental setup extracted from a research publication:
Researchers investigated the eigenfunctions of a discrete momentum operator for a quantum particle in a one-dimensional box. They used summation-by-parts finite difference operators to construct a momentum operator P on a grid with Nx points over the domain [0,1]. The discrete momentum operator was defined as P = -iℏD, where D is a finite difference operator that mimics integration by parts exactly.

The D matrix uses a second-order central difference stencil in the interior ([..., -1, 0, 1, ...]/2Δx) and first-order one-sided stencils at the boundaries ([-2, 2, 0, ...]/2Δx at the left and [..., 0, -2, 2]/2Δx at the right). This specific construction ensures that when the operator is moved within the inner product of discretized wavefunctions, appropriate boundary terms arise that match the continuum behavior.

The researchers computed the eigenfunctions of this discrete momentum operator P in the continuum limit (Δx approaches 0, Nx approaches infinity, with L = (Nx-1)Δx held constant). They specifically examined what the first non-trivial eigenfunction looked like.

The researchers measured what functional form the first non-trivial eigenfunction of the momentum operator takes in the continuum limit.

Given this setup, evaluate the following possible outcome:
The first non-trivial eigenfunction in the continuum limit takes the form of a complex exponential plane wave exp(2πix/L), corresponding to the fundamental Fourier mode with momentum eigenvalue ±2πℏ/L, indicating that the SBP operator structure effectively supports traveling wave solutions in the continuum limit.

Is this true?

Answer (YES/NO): NO